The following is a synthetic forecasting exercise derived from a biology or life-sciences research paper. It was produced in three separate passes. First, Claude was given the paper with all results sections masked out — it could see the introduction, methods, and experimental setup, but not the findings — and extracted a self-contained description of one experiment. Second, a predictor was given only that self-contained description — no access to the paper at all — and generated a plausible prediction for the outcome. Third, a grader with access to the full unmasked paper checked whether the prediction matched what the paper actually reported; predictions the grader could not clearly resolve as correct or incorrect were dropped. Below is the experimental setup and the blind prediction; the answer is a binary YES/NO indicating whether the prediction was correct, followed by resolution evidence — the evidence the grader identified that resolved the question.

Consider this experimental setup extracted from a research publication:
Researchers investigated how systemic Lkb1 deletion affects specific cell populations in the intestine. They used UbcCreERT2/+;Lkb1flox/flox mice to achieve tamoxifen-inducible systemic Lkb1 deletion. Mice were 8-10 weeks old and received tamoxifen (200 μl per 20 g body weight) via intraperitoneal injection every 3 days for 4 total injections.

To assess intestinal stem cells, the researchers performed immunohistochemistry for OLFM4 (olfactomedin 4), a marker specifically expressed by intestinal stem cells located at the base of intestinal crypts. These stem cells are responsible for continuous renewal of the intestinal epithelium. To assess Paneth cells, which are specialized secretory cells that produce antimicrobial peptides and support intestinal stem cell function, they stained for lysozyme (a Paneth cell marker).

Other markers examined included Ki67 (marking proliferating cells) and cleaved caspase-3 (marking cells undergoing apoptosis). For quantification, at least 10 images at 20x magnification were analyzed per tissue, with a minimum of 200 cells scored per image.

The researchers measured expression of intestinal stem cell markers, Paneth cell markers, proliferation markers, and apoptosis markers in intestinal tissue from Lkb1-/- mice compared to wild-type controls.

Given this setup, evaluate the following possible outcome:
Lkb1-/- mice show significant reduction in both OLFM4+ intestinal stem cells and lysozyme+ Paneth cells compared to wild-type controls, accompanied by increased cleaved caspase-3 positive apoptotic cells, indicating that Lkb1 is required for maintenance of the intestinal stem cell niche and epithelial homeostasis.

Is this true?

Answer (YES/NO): NO